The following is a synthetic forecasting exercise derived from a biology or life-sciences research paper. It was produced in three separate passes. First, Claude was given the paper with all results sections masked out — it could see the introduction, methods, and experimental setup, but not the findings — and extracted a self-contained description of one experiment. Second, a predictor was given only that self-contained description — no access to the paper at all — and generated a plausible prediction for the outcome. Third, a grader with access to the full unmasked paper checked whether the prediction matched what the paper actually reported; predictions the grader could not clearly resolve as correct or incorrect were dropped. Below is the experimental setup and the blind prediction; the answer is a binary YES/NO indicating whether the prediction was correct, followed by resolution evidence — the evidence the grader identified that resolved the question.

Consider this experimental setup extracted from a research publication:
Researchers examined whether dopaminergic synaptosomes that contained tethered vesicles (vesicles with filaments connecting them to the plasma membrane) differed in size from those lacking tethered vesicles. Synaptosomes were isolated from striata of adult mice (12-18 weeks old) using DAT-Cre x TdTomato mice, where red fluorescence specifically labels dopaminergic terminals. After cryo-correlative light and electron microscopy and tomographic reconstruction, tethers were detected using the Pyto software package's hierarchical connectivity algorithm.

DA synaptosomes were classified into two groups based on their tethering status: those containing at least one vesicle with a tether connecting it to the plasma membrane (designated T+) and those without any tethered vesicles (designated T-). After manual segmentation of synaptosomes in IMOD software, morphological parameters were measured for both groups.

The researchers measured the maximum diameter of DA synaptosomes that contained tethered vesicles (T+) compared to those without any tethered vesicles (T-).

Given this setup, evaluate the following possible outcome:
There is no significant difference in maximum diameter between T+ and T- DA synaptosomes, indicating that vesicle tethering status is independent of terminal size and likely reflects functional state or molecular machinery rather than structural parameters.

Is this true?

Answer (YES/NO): NO